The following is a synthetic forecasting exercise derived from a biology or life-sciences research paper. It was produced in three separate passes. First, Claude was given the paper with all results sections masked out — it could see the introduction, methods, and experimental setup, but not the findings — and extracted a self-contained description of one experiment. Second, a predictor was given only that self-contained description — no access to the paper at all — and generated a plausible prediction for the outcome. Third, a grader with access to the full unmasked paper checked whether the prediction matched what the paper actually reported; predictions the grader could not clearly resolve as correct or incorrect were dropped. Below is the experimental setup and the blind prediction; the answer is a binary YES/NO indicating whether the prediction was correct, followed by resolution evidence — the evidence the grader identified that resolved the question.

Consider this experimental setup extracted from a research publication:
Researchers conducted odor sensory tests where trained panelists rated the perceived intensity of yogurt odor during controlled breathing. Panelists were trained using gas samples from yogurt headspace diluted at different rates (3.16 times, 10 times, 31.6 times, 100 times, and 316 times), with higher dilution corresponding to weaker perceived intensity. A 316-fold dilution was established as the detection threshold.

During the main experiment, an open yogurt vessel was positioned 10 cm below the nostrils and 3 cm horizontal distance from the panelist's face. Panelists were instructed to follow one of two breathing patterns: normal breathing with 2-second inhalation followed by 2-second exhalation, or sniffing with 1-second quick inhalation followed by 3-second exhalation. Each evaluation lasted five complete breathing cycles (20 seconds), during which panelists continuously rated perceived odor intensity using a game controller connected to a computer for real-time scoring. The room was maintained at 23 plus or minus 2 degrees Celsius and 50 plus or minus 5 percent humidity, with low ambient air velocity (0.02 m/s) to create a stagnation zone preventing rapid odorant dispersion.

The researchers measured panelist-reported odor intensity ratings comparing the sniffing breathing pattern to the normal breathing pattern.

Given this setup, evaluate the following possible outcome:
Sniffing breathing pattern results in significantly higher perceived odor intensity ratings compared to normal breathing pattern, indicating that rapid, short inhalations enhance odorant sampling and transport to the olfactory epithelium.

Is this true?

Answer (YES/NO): NO